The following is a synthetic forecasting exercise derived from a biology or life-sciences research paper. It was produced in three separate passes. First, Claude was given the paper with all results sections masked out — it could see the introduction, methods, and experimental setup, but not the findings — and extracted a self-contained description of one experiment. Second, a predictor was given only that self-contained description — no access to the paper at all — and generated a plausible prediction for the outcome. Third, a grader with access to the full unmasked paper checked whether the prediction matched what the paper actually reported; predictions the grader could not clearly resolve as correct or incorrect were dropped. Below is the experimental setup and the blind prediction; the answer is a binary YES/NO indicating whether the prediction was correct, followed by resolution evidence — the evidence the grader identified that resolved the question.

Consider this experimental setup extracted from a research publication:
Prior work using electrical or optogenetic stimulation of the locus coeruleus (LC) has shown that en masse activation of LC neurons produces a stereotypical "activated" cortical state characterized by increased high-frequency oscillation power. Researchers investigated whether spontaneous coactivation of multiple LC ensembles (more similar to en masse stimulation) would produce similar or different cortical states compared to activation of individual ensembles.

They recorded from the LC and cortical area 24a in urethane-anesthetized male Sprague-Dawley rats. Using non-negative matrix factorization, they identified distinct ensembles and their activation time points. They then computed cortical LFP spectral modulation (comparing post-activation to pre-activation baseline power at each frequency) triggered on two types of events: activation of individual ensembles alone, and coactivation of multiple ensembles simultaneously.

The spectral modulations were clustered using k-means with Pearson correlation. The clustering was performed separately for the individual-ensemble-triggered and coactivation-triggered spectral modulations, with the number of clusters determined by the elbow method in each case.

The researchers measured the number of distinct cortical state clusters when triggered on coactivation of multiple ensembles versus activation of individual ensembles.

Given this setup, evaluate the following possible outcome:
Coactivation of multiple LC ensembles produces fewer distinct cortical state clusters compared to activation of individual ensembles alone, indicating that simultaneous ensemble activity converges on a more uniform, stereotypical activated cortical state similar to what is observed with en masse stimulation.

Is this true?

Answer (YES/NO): YES